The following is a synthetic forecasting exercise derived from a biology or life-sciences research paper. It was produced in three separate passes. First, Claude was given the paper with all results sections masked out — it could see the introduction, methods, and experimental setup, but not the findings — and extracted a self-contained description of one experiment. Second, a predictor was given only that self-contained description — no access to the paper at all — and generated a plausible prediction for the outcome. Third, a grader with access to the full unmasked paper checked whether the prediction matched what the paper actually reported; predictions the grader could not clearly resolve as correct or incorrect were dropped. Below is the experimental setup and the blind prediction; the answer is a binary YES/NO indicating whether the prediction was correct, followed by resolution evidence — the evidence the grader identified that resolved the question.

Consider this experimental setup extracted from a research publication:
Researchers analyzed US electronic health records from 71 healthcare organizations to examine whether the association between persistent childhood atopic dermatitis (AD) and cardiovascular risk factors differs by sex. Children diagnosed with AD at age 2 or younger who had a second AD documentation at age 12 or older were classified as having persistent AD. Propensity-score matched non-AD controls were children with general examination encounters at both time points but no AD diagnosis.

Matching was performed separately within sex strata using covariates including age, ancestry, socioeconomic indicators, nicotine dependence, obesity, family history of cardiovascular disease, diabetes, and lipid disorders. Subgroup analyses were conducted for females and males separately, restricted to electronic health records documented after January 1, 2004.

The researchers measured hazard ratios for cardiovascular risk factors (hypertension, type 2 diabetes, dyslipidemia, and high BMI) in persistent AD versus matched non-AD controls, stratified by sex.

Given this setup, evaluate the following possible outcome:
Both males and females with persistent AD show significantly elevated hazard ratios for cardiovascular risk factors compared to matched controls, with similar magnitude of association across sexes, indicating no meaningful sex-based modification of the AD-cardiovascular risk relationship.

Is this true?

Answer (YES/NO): NO